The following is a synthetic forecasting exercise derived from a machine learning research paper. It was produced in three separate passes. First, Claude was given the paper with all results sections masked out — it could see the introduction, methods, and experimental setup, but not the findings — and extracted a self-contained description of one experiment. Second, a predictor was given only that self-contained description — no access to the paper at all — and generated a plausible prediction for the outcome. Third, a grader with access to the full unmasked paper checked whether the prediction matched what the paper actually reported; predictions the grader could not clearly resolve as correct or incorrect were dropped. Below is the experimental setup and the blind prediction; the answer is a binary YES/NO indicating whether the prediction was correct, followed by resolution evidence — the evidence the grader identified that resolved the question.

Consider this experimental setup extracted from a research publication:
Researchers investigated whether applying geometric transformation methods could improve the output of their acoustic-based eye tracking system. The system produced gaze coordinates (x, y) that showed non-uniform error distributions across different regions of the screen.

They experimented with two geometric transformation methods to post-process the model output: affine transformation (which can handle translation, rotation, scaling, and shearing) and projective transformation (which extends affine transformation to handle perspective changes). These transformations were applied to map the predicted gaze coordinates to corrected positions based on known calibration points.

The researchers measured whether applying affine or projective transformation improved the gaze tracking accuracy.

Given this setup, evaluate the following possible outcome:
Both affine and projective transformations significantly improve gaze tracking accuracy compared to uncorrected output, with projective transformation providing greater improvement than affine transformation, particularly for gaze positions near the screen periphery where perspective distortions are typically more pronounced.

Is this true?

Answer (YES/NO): NO